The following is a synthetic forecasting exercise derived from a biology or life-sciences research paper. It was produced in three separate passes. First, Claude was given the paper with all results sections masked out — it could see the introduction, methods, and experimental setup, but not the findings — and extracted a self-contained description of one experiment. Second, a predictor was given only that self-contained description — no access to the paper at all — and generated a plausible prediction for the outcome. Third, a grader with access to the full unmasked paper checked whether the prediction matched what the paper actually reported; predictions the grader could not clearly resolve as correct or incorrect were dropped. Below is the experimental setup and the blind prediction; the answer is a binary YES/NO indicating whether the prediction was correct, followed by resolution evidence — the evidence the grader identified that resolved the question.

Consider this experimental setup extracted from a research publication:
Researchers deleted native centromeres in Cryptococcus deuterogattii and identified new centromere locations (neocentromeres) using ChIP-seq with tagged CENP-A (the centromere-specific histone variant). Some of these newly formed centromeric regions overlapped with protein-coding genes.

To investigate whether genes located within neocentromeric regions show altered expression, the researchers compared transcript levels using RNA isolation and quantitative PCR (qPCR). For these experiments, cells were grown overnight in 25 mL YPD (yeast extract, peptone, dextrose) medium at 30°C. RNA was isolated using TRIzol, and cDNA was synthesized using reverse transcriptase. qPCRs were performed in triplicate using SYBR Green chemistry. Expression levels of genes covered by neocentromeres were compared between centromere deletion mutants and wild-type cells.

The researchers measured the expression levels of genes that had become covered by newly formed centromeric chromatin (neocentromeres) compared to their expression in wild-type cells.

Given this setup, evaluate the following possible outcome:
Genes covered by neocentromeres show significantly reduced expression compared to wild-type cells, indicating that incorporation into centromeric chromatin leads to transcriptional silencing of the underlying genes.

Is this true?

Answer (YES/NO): NO